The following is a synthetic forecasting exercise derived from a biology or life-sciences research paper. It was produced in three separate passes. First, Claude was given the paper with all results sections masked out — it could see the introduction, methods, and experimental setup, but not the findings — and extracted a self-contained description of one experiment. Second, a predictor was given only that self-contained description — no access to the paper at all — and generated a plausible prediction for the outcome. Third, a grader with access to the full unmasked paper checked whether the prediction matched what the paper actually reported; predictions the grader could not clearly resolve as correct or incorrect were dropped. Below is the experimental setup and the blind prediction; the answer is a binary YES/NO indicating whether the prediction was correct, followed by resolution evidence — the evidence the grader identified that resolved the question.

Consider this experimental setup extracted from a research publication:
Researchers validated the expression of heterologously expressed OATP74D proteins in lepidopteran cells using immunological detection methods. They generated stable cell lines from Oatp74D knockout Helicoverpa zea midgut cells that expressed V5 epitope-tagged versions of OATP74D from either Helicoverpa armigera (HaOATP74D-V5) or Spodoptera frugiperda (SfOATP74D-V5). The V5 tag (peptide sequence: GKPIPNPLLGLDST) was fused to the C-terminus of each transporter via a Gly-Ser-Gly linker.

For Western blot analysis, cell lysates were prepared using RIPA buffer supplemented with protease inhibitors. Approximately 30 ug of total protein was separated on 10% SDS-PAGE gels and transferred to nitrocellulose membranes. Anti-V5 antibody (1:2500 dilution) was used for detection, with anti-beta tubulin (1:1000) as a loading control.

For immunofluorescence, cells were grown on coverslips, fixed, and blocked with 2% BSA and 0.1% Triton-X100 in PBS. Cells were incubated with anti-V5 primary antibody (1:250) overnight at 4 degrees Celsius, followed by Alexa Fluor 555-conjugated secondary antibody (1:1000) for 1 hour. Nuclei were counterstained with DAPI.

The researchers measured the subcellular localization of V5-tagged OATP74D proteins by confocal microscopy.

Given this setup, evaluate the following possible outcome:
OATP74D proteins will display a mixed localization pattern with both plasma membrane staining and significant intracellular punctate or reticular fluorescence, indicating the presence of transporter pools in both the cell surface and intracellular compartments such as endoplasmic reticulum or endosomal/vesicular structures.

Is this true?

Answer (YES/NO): NO